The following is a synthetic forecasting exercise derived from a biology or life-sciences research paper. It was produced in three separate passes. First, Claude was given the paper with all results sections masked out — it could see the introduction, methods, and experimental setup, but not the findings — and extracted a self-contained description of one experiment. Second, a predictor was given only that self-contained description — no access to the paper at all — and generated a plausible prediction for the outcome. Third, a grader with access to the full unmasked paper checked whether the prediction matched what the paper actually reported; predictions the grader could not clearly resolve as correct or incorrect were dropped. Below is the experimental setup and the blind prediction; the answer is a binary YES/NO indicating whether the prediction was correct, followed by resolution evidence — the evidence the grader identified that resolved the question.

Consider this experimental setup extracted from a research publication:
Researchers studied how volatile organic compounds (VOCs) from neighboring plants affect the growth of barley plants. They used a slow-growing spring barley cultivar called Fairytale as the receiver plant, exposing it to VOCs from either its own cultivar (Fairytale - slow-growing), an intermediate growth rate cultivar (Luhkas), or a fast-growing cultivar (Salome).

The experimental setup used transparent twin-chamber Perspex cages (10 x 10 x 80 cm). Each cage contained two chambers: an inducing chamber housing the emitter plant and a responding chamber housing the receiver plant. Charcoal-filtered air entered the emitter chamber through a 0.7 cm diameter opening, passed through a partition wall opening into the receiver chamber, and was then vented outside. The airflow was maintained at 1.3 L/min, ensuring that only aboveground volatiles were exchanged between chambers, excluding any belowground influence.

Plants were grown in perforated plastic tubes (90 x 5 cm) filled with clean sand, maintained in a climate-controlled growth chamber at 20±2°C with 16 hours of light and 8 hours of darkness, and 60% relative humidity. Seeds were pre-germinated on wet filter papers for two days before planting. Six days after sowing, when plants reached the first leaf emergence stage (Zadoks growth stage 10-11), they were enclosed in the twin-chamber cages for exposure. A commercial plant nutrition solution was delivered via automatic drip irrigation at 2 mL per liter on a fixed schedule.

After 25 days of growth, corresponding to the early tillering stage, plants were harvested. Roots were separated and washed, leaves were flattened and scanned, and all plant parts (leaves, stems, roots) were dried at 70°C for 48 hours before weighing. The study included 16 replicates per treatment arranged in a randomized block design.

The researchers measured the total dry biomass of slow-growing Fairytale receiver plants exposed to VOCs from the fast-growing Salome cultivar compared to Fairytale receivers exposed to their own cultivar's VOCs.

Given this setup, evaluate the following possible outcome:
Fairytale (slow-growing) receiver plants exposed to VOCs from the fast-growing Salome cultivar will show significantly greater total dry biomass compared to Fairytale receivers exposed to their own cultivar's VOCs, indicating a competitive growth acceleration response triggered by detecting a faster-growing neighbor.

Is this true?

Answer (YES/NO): YES